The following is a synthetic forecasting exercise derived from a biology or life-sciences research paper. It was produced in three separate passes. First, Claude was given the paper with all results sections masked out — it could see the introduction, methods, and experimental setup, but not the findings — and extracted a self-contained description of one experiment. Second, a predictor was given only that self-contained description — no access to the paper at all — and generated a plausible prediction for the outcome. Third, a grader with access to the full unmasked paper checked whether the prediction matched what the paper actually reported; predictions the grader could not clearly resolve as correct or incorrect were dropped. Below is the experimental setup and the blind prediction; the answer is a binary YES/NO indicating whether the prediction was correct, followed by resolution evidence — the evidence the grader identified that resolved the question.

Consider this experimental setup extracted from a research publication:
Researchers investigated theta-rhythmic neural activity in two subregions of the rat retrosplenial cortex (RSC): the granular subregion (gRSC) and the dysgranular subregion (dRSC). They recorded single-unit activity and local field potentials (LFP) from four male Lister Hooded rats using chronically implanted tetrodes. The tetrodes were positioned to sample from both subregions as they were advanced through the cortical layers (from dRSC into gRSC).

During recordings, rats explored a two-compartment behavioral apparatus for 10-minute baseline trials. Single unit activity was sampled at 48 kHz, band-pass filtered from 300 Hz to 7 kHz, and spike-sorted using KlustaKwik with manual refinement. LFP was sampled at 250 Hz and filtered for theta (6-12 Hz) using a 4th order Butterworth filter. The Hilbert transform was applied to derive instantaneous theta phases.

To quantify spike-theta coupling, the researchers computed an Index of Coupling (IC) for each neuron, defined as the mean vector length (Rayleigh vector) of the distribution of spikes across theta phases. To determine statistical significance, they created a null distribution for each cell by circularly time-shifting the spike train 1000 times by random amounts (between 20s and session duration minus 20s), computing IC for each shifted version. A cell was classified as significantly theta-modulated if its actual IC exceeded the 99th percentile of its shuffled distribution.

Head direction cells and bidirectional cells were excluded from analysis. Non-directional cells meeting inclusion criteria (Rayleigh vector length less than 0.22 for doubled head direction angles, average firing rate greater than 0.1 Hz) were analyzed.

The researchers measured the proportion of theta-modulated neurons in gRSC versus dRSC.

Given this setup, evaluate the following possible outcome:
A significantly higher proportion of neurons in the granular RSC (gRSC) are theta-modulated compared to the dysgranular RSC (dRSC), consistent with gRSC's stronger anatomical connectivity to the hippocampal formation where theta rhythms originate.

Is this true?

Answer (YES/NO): YES